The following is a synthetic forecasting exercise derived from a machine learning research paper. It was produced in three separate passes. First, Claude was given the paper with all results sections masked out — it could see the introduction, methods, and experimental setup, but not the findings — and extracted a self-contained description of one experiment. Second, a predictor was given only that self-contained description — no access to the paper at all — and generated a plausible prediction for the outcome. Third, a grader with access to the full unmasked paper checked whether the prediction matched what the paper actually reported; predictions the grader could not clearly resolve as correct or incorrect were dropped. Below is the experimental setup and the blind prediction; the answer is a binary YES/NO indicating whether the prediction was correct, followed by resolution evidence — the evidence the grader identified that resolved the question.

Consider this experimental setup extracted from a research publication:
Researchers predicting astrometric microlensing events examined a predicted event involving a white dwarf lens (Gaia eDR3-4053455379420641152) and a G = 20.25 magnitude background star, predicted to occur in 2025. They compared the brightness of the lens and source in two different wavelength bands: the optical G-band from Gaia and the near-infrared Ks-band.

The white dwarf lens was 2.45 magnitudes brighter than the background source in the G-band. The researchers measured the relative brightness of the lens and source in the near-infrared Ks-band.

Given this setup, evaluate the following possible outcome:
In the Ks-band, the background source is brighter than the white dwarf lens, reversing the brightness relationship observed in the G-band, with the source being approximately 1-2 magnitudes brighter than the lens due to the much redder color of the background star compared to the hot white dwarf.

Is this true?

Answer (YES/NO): YES